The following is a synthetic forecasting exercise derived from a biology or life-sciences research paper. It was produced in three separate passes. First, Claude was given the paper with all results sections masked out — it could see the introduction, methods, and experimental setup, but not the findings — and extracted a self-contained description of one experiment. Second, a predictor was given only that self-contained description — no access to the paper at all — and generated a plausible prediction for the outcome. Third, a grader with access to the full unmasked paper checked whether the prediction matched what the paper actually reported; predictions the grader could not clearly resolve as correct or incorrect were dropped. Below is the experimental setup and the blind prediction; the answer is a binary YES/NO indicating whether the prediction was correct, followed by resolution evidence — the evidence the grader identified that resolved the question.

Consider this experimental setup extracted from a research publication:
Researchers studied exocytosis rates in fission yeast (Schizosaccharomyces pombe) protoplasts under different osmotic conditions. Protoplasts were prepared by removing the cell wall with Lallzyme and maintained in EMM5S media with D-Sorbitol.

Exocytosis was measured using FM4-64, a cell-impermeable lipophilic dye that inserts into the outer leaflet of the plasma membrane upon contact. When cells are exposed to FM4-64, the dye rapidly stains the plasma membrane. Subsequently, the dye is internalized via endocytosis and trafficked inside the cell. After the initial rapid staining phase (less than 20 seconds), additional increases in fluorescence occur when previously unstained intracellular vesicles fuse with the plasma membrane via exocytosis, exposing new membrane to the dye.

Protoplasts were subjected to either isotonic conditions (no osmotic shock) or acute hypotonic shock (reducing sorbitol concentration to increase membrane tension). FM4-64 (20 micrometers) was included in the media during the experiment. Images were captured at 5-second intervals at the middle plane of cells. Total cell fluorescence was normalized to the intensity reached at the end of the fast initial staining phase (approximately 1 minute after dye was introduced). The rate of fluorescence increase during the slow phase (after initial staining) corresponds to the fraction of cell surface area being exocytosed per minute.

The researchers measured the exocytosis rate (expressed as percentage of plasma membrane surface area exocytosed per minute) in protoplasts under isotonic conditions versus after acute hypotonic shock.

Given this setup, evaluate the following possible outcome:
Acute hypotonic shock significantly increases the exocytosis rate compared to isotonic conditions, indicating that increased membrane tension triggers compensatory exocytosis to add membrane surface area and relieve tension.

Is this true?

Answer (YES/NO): YES